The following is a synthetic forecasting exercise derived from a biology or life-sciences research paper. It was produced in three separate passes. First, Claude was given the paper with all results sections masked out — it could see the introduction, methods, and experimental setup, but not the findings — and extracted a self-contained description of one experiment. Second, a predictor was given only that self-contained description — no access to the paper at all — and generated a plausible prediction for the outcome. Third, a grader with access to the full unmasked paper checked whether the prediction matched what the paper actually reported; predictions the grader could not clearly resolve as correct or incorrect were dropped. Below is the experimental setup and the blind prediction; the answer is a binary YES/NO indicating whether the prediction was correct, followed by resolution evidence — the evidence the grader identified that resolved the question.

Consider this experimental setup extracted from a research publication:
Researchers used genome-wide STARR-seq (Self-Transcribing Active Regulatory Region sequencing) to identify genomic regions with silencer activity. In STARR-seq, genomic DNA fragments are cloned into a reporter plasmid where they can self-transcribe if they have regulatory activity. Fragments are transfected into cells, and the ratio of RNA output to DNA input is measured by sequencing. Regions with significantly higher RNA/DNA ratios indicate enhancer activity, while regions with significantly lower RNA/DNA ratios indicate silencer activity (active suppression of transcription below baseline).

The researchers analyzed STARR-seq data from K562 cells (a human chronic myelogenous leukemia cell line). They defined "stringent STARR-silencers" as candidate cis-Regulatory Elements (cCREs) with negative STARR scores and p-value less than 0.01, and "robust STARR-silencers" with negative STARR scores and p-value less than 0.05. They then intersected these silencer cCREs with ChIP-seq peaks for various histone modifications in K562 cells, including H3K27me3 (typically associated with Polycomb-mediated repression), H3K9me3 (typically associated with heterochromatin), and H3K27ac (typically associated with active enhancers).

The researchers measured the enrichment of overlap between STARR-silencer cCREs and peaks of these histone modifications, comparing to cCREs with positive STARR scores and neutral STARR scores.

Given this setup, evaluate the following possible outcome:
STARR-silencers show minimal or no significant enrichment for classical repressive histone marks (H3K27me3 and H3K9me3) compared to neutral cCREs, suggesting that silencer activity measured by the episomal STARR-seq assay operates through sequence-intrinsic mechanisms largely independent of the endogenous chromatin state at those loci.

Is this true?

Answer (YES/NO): YES